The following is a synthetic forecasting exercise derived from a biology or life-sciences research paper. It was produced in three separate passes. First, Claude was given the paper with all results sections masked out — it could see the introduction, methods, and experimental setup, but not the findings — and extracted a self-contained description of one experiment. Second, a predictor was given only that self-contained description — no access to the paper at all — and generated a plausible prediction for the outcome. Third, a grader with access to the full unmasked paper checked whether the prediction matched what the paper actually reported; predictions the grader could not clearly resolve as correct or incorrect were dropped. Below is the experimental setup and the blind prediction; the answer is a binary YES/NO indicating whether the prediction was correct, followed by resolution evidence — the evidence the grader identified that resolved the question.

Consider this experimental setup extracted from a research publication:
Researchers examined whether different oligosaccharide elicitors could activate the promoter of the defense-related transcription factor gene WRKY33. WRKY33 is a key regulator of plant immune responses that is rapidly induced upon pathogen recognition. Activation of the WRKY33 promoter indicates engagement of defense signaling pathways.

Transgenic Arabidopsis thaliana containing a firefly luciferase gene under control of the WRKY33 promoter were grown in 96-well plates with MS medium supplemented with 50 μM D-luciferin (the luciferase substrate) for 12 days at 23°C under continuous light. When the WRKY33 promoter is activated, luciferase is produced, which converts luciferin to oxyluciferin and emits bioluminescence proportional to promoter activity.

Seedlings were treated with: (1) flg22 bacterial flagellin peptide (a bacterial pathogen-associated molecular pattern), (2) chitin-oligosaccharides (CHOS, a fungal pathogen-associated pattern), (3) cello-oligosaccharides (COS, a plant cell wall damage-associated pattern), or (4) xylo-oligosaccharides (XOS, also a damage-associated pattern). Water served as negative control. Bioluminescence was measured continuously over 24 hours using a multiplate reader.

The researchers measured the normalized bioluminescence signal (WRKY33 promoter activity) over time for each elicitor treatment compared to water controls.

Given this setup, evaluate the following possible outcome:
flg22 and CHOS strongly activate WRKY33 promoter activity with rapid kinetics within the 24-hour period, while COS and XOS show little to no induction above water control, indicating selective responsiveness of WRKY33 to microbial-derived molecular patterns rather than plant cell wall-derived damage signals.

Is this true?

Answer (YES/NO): NO